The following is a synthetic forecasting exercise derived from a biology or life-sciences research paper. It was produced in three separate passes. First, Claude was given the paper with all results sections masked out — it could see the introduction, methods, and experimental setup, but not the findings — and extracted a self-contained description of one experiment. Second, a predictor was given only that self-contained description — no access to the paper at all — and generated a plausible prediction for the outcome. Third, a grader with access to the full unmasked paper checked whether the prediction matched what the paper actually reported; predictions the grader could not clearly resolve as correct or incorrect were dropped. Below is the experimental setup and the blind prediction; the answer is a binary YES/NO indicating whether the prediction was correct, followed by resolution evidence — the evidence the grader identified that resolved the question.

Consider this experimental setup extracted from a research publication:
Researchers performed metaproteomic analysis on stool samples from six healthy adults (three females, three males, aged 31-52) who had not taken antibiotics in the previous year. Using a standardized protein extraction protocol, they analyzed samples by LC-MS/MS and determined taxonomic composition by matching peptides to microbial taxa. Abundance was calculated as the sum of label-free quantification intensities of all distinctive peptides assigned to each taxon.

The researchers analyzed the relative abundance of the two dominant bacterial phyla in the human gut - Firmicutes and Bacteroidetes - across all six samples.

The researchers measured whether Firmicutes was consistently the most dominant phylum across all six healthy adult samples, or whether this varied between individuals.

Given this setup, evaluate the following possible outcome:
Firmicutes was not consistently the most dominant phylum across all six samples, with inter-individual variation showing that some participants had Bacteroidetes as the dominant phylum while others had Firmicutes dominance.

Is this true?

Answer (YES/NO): YES